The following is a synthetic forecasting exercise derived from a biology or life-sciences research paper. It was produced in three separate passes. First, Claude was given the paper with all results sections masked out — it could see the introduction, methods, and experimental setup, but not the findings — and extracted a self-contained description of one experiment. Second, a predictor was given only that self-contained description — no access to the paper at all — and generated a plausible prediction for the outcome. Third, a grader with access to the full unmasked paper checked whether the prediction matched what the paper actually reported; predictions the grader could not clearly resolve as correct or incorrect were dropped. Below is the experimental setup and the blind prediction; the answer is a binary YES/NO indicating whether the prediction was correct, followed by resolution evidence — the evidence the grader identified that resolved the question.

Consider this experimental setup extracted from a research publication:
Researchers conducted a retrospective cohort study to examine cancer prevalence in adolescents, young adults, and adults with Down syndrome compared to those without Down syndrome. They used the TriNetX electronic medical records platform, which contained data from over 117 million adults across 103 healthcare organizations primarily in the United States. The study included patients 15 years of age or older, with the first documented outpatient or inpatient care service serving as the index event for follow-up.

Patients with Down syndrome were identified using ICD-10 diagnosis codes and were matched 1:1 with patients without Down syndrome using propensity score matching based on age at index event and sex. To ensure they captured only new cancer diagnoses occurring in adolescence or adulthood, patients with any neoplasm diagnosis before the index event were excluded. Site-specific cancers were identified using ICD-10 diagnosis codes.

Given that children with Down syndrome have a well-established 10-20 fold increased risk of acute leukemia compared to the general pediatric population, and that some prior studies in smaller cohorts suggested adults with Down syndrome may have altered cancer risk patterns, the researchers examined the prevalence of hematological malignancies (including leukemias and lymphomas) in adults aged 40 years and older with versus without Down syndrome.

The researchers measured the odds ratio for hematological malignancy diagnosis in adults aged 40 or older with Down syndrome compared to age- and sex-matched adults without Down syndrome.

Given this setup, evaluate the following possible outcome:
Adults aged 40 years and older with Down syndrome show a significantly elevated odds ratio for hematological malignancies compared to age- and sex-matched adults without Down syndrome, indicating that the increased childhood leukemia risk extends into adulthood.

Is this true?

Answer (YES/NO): YES